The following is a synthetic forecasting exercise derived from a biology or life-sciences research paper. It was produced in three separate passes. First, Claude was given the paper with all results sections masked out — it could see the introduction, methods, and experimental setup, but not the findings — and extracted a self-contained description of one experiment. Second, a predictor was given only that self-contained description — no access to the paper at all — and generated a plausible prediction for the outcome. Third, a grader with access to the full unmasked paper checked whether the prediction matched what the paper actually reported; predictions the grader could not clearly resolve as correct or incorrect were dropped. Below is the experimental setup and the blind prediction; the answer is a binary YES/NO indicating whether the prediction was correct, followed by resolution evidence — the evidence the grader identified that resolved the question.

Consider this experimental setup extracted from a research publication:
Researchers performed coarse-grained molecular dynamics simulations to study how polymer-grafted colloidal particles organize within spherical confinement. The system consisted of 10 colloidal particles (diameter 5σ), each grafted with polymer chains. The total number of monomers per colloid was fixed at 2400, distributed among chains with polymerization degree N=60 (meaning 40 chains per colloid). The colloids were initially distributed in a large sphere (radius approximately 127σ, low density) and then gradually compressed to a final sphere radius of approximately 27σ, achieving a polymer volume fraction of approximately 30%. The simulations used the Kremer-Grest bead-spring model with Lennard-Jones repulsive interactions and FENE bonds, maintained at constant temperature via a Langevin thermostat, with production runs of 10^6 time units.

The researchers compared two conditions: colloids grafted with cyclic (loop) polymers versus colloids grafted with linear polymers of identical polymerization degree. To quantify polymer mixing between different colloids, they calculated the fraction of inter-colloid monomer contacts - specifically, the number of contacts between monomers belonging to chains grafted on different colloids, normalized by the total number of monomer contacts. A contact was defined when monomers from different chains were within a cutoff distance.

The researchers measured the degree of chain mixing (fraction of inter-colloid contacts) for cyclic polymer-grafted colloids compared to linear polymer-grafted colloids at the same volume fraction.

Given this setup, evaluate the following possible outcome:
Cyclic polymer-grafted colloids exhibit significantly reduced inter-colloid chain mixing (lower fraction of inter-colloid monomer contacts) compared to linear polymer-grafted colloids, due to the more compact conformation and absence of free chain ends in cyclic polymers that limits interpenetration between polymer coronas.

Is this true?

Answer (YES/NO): YES